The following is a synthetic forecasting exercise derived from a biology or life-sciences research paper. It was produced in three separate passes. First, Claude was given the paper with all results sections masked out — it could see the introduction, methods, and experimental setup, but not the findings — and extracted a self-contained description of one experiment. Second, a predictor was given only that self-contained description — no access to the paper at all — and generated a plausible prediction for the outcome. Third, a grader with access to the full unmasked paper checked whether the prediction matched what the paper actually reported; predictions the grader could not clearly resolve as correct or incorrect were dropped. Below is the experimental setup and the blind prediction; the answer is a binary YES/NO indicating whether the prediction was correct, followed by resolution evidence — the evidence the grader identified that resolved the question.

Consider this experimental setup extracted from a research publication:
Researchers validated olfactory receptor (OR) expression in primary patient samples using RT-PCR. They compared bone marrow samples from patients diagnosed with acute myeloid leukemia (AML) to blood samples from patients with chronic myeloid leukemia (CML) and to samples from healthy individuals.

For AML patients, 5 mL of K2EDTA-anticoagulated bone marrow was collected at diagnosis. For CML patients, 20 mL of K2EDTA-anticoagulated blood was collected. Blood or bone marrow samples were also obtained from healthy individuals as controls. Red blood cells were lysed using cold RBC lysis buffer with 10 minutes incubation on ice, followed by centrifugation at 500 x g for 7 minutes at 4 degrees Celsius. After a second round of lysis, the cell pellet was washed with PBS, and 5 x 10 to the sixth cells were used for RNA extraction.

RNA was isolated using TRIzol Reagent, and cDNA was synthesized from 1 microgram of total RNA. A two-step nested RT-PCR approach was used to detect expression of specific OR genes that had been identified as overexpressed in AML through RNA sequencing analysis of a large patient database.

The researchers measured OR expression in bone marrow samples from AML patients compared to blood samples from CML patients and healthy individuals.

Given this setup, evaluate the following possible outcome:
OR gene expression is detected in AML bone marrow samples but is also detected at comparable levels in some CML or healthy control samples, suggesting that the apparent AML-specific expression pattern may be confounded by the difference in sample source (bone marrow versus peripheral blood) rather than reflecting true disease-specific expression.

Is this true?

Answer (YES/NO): NO